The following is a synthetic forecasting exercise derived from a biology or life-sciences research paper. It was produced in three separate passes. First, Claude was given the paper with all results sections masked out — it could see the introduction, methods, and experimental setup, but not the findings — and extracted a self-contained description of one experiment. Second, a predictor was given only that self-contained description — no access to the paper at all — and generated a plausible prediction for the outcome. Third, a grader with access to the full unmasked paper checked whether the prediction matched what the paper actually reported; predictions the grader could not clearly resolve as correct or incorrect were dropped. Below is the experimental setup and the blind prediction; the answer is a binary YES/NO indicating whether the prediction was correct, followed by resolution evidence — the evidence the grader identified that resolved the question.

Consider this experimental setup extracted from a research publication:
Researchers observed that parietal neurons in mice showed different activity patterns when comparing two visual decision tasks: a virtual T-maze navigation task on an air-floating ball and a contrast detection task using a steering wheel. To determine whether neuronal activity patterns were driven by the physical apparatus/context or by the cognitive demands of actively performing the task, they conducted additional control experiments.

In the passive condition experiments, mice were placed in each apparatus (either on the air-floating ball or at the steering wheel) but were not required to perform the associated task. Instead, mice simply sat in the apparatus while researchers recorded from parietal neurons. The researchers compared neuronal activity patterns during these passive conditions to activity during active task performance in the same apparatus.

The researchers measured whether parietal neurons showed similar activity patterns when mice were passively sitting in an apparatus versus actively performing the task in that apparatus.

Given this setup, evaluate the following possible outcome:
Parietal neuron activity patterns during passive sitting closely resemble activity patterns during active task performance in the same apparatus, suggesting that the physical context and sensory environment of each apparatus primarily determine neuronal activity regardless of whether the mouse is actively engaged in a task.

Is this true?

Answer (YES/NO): YES